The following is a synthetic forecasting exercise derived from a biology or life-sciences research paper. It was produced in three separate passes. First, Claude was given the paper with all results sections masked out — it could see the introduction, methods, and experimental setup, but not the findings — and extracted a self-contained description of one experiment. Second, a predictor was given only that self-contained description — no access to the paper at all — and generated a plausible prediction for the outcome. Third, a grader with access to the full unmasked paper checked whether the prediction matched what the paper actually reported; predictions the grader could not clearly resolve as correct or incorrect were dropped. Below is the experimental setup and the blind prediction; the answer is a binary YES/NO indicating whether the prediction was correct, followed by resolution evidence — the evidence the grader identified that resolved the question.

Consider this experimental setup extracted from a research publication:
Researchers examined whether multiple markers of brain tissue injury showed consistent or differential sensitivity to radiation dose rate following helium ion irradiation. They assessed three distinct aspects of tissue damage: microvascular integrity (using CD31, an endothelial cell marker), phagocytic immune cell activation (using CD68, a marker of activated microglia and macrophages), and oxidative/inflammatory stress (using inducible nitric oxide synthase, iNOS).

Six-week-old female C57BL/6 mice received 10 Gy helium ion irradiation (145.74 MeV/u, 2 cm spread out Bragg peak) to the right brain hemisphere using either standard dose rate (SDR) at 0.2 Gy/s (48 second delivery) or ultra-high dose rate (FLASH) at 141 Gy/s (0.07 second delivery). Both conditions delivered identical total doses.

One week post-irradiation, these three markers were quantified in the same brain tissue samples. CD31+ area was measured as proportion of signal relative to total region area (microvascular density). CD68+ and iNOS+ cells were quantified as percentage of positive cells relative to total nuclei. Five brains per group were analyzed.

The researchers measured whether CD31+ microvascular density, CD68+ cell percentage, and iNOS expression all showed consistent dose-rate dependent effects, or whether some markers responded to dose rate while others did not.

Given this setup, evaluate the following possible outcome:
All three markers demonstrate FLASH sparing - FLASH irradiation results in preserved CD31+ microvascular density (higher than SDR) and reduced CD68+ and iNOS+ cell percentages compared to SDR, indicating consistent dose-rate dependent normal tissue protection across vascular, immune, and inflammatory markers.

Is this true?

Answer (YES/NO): YES